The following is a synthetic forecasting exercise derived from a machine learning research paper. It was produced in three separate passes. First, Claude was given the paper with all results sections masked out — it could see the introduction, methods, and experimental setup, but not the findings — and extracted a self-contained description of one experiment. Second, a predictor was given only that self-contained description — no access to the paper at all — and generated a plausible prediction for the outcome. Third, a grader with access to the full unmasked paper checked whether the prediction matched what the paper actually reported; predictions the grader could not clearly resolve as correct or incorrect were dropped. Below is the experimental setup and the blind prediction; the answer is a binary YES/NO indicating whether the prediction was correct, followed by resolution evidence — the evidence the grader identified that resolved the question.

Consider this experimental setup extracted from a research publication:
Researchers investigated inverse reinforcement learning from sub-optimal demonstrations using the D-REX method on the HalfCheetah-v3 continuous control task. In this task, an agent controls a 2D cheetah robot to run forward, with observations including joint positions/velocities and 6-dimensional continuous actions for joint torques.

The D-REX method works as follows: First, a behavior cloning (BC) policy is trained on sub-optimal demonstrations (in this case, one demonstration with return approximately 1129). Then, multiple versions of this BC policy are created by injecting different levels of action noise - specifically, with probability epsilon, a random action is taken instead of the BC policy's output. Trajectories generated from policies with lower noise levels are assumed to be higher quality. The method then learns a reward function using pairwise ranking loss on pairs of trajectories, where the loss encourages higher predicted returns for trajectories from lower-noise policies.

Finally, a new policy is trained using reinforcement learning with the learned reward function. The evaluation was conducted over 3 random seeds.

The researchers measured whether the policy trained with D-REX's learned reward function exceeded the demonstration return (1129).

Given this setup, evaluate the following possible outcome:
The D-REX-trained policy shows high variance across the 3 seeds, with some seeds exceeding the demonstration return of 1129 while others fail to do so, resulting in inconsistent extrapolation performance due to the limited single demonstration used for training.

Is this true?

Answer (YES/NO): NO